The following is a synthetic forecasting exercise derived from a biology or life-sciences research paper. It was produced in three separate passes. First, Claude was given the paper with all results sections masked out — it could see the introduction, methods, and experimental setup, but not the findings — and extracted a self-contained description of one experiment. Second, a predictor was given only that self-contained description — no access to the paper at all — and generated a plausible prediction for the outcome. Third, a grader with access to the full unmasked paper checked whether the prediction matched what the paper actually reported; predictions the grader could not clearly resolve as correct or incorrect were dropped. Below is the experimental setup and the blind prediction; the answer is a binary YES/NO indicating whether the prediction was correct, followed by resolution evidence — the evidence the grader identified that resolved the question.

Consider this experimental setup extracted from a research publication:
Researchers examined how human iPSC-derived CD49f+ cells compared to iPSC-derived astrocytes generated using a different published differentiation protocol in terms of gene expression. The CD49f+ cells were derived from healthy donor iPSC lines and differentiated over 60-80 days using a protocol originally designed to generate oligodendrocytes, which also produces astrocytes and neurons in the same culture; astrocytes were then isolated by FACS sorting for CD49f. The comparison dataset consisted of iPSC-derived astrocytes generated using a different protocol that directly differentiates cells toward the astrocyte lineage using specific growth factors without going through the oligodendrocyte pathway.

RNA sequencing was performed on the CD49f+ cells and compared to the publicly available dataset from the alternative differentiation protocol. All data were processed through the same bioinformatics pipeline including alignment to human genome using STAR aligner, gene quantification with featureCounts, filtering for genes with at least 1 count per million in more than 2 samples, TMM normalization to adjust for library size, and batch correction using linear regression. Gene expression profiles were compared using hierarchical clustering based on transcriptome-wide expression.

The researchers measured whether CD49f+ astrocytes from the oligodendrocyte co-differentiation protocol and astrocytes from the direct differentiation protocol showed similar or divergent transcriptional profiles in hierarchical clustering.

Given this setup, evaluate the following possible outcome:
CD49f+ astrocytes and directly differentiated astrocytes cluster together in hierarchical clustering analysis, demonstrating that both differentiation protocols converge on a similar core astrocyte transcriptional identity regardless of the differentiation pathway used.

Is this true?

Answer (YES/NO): YES